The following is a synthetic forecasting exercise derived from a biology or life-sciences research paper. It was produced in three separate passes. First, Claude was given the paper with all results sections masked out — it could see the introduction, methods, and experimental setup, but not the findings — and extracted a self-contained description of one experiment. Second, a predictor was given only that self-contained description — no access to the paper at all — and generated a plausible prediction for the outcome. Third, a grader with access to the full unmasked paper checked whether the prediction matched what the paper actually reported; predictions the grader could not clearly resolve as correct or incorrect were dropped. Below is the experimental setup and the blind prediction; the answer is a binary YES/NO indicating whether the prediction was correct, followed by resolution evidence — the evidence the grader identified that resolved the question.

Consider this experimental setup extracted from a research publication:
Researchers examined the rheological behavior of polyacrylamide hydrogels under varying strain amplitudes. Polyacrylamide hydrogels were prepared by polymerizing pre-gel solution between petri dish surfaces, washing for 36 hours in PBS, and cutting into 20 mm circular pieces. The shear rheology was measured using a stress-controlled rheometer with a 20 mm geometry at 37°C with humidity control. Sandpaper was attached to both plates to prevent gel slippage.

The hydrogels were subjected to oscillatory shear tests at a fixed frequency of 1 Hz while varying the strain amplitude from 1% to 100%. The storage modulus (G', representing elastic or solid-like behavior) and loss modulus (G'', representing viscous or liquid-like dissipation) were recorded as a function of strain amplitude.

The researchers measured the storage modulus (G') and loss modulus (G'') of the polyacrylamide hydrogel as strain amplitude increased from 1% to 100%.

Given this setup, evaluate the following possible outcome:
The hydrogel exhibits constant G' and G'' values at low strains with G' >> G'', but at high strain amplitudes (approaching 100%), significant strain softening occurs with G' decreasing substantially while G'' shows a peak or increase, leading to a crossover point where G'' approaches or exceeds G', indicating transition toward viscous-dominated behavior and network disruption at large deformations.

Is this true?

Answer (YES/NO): NO